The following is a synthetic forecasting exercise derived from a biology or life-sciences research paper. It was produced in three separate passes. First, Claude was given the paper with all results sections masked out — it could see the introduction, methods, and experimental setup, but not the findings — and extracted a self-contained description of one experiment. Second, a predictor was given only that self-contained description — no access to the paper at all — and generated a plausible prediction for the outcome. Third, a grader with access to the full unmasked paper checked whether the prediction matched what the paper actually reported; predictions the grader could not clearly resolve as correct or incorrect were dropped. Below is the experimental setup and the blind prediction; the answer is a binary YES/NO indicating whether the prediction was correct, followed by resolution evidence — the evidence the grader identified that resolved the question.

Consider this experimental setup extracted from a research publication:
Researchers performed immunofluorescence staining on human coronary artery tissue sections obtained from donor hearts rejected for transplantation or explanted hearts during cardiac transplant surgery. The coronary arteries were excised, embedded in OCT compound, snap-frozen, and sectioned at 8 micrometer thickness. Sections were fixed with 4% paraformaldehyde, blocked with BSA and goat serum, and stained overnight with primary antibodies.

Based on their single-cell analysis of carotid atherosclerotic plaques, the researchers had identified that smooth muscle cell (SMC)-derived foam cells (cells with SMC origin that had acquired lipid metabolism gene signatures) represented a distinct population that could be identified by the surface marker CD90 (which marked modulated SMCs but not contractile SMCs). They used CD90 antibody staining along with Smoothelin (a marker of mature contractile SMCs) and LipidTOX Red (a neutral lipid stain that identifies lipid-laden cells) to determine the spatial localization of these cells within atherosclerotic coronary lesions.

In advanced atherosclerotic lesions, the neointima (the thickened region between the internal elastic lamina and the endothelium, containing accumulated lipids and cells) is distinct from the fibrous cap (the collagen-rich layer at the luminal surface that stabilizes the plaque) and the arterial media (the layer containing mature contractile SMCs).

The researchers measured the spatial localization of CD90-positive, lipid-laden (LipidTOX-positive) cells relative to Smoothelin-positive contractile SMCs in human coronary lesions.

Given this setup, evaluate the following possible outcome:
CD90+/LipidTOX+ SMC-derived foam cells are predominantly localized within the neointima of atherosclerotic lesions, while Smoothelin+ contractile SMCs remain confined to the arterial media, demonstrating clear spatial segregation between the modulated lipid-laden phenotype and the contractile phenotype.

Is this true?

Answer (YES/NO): NO